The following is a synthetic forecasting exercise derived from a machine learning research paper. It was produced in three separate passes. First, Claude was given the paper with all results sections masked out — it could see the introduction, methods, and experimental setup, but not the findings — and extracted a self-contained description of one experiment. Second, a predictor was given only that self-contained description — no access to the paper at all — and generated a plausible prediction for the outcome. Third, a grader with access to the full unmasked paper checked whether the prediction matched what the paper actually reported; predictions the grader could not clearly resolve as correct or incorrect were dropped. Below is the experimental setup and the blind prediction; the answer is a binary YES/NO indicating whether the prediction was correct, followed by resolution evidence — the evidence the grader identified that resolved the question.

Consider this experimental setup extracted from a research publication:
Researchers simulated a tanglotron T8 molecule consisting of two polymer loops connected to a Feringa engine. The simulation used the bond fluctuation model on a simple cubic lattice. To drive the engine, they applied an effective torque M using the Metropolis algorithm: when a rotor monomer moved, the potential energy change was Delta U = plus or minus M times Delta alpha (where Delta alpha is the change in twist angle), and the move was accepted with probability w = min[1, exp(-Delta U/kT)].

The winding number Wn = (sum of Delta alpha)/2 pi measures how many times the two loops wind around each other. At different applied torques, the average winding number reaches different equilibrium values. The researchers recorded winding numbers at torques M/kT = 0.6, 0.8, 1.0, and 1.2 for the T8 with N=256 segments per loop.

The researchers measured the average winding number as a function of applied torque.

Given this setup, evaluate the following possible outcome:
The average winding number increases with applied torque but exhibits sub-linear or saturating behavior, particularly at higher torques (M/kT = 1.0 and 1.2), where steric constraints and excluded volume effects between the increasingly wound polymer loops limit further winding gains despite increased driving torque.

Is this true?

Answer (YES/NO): NO